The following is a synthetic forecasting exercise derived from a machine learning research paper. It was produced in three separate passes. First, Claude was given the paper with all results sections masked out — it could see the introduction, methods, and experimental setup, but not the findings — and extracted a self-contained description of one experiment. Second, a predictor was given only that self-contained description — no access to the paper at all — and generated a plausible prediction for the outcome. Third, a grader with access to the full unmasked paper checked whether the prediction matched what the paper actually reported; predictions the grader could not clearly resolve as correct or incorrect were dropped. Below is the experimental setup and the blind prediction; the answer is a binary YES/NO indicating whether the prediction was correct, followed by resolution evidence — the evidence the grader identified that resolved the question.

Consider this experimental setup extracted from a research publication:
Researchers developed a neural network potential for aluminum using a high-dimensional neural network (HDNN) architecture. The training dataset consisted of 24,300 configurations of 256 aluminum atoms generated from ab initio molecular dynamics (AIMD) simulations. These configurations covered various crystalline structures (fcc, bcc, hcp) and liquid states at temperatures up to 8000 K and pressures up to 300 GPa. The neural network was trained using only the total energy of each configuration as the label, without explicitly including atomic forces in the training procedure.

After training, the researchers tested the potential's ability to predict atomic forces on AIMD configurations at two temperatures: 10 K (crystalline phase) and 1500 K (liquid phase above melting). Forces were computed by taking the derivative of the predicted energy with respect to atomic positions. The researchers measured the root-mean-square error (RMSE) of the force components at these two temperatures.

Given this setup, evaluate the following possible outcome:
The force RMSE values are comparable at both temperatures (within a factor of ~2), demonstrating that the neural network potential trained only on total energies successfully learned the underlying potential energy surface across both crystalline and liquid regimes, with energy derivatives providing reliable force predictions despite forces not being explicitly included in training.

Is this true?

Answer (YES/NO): NO